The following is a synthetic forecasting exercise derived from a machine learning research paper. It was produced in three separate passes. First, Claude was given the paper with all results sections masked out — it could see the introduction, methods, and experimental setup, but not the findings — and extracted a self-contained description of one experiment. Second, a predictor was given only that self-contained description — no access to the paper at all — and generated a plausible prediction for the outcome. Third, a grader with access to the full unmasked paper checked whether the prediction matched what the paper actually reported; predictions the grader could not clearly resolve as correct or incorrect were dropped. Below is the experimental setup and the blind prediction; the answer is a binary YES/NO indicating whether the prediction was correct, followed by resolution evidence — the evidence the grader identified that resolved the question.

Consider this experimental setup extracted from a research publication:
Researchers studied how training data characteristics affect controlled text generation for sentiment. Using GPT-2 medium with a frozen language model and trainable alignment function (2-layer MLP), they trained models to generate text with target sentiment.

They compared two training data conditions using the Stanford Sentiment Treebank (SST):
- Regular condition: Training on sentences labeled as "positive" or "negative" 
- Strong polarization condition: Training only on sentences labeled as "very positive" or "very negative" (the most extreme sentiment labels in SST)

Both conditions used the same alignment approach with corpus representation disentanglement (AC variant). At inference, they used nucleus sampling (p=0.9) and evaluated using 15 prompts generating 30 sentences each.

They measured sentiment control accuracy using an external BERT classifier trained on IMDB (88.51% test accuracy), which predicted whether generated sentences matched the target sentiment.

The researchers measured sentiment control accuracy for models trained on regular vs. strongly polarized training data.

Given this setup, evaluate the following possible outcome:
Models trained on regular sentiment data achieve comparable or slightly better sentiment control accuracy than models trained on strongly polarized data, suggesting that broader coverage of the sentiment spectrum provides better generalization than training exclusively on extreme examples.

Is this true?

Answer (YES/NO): NO